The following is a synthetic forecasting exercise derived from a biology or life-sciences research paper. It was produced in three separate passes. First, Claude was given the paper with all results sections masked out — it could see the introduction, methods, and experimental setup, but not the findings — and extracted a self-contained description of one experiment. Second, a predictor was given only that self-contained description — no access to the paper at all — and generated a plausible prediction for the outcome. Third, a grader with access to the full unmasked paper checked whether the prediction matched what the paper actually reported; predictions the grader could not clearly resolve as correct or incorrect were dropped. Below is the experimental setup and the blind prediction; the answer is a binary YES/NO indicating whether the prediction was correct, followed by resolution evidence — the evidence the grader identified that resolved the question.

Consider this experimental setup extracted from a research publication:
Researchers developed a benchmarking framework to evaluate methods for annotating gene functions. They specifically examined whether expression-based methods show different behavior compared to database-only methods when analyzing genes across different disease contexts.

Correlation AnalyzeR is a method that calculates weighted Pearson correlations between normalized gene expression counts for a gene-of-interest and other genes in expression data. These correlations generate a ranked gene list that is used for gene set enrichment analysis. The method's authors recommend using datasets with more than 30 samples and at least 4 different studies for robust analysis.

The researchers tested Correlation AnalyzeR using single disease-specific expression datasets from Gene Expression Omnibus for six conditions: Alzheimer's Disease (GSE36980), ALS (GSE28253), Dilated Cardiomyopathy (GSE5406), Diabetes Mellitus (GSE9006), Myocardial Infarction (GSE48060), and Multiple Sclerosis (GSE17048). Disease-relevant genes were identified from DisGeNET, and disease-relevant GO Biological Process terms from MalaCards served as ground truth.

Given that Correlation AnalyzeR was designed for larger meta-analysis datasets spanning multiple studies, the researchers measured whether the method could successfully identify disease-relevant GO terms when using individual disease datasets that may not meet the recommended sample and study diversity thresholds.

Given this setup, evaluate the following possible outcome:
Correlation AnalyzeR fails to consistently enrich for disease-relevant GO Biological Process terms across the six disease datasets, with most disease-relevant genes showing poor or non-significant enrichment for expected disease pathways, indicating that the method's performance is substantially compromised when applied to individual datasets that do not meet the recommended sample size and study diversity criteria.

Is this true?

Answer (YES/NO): NO